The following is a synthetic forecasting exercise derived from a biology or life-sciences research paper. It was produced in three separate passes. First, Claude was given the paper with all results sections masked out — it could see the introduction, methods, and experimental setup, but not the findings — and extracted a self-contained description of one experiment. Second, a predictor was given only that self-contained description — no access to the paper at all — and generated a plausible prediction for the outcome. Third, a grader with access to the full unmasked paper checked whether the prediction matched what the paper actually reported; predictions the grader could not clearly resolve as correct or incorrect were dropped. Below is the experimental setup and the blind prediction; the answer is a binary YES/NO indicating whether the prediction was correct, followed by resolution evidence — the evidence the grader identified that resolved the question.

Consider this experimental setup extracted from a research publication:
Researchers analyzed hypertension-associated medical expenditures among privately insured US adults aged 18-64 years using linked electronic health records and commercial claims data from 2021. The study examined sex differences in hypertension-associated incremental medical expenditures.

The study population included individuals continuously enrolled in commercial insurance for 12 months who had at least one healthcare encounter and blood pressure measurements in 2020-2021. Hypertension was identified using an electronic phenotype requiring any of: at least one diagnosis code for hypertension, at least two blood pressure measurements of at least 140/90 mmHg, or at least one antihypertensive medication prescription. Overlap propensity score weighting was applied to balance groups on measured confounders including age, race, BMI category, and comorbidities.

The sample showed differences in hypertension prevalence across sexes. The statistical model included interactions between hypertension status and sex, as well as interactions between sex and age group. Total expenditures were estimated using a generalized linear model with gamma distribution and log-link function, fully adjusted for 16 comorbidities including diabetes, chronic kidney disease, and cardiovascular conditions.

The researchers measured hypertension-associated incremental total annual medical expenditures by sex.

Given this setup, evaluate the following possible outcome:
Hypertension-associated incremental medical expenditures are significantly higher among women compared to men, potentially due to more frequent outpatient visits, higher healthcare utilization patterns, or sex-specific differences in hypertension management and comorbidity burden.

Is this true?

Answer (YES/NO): YES